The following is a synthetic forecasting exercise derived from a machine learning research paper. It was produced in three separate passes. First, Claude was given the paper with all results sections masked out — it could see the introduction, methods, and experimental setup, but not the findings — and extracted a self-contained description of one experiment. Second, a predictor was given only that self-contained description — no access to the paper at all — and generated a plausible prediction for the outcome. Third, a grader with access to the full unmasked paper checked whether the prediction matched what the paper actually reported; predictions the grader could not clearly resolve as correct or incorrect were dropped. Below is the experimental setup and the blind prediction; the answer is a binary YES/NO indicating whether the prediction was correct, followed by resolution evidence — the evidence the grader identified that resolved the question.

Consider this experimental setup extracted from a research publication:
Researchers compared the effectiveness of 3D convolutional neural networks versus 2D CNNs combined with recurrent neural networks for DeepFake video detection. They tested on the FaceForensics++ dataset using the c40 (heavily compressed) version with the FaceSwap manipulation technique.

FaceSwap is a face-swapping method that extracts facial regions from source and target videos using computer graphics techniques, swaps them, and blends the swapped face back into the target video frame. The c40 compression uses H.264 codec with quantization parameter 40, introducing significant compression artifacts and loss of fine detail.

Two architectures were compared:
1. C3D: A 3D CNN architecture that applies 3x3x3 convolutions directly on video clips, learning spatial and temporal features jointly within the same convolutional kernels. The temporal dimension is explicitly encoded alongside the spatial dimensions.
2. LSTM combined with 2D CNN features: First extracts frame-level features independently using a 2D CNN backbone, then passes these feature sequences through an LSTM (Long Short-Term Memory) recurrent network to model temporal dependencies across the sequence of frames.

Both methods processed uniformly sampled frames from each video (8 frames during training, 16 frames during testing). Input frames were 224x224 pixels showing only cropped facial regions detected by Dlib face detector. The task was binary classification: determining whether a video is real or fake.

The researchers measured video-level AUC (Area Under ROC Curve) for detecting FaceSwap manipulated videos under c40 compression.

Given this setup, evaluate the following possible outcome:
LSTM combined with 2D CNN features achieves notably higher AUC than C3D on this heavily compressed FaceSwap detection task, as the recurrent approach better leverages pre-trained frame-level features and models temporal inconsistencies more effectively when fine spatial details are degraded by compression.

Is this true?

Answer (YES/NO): YES